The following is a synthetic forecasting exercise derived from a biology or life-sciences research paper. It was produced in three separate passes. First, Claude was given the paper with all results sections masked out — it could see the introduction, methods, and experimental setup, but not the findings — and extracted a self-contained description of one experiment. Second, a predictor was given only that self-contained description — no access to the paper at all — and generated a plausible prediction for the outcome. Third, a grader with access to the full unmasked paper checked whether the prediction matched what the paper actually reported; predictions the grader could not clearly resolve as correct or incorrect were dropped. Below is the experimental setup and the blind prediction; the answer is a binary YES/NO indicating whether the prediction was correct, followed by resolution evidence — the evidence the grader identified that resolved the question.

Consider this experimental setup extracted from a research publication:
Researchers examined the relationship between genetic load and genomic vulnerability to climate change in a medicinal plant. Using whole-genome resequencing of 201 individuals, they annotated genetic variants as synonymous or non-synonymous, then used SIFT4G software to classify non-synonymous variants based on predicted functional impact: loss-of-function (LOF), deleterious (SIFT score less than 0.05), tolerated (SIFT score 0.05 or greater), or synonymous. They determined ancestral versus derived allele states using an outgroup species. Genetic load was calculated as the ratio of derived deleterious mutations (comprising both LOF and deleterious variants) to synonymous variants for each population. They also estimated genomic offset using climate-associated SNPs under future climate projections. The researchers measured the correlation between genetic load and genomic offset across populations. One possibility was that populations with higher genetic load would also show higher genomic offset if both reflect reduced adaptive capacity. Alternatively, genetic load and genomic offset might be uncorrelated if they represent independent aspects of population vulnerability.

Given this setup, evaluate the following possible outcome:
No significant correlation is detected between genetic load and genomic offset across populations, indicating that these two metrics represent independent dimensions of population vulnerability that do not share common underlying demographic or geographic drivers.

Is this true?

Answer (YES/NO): YES